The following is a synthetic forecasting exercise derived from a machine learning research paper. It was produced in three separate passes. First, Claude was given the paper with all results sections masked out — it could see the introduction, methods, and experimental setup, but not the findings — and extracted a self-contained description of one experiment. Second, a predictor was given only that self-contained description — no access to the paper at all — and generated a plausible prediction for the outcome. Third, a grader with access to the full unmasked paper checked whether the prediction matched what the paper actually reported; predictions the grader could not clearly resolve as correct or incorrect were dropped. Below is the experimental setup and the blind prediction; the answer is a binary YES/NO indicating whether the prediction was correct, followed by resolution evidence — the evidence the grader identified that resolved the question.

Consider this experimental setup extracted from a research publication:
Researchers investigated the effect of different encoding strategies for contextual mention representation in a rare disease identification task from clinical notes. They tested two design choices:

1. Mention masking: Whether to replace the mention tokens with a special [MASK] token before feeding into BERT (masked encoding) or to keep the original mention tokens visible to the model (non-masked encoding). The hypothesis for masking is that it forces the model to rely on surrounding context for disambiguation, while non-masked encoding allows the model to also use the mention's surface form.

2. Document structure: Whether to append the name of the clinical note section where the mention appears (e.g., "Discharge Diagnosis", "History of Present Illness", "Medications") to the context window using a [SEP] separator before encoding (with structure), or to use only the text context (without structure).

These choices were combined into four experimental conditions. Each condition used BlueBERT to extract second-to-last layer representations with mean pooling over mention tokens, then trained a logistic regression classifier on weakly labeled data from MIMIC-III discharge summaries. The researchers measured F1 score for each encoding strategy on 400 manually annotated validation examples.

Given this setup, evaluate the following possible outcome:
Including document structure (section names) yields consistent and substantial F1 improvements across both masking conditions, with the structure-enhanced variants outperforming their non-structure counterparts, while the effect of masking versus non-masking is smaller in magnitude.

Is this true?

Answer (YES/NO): NO